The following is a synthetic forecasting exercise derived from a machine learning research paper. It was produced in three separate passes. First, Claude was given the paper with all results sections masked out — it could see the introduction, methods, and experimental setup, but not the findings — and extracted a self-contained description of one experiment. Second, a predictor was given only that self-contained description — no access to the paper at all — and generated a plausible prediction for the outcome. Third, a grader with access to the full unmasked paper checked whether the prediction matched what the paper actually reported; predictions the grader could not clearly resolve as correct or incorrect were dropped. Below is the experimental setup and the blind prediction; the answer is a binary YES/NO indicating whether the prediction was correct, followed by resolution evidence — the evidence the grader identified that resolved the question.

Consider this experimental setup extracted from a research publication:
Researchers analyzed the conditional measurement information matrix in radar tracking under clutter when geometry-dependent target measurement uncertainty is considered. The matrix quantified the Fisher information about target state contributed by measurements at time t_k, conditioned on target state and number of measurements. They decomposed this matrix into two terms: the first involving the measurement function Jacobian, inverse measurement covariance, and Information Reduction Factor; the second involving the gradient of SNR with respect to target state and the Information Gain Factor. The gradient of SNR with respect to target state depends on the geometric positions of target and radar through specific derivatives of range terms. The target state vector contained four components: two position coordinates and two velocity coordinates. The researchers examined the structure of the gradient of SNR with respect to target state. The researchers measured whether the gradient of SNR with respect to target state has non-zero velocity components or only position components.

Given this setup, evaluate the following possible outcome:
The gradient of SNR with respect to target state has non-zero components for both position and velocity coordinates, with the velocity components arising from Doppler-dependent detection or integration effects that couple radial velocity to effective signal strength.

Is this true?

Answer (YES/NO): NO